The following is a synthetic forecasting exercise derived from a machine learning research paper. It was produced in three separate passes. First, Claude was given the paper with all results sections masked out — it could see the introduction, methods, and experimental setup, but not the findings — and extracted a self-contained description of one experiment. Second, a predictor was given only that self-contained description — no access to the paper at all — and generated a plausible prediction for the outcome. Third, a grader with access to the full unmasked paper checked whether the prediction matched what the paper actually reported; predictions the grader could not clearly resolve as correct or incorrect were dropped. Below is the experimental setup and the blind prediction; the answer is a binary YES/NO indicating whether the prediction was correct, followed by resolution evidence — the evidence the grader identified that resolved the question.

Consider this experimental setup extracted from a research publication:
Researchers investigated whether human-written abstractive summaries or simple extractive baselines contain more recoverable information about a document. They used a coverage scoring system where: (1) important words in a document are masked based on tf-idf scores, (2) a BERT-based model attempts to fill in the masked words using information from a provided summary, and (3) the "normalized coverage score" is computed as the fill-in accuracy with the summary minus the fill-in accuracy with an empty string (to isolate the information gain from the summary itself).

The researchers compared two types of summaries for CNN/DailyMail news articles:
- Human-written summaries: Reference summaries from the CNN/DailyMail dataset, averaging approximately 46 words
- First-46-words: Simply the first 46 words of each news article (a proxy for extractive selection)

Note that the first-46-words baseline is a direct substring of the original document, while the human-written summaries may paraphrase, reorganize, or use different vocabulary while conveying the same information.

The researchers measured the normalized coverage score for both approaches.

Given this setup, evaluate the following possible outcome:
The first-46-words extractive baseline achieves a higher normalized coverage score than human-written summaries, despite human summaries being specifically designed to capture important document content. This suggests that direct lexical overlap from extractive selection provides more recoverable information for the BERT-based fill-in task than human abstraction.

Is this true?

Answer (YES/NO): NO